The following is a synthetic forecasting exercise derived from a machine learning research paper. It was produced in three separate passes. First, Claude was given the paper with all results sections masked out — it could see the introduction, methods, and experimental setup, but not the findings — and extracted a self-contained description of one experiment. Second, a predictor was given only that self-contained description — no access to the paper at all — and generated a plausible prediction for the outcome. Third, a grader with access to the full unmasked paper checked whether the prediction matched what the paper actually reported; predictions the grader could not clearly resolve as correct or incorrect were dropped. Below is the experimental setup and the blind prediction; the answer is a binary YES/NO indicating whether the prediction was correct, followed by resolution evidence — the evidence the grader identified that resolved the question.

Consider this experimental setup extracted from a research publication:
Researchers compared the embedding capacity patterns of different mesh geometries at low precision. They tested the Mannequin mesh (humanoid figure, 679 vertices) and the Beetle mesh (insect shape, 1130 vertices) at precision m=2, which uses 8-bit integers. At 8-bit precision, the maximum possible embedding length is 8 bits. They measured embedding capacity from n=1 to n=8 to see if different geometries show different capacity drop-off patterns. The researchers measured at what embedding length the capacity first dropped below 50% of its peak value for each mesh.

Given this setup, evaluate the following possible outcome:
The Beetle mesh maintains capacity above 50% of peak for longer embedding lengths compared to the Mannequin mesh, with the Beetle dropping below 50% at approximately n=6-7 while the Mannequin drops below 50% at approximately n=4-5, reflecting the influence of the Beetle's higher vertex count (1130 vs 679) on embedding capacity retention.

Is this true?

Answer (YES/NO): NO